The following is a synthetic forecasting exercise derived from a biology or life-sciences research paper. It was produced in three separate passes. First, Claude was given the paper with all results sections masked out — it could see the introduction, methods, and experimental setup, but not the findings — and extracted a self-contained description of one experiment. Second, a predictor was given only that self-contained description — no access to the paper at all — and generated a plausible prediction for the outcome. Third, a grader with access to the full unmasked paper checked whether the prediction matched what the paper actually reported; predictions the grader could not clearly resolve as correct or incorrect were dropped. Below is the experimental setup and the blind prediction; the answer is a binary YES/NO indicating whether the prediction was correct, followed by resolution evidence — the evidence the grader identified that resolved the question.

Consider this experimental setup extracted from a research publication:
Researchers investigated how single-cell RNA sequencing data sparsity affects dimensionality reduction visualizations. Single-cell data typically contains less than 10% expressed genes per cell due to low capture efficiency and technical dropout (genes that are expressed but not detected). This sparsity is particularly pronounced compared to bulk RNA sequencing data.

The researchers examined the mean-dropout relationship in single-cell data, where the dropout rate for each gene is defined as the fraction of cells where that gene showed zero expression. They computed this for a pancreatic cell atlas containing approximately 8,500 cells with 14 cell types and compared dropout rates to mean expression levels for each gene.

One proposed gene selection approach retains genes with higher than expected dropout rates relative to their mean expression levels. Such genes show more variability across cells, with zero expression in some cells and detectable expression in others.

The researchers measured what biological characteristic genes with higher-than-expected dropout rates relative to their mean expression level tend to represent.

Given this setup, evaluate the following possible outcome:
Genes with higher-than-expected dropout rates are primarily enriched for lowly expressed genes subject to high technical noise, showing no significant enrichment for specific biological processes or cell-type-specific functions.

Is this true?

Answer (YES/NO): NO